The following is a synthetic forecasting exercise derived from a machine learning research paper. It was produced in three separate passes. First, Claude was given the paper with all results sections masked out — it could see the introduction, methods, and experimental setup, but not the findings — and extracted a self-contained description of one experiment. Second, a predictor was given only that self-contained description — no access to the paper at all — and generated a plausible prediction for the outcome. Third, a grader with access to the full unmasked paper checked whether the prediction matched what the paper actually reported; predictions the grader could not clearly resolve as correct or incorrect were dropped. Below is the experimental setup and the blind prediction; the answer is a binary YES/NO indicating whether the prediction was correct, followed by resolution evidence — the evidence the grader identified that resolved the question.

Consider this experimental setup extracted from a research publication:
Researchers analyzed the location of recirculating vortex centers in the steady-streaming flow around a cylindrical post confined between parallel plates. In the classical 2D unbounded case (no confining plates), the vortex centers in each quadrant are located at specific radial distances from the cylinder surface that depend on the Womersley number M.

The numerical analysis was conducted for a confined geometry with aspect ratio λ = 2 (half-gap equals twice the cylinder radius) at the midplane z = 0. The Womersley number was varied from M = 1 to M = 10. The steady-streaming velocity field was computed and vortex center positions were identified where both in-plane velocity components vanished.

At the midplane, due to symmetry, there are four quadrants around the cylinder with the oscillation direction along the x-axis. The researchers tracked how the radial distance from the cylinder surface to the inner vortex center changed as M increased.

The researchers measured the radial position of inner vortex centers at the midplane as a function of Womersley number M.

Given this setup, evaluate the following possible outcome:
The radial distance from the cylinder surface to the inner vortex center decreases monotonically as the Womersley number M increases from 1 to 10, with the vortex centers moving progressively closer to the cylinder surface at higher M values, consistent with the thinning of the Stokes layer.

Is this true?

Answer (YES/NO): YES